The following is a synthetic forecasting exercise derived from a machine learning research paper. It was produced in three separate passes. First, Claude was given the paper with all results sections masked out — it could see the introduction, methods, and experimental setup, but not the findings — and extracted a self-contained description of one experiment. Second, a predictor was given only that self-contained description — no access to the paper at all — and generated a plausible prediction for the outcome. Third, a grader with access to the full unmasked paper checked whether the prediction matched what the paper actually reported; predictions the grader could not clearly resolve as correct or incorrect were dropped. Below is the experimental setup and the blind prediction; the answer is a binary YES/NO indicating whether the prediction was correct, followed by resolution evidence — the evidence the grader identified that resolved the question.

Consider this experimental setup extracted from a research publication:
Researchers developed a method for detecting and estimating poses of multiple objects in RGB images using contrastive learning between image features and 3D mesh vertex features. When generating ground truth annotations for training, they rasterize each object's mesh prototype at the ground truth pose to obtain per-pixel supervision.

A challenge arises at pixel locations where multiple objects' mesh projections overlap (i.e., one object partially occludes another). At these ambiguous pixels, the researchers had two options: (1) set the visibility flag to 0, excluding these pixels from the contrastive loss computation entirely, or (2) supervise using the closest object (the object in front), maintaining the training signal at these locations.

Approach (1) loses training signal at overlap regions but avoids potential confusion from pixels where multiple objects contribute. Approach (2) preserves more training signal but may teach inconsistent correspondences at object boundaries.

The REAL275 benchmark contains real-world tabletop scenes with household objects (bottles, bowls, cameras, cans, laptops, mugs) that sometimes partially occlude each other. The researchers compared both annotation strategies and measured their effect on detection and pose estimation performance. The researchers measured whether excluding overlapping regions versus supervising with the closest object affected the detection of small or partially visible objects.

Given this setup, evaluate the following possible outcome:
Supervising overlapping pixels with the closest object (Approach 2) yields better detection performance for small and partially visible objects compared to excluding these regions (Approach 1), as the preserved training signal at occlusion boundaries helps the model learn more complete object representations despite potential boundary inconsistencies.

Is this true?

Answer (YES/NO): NO